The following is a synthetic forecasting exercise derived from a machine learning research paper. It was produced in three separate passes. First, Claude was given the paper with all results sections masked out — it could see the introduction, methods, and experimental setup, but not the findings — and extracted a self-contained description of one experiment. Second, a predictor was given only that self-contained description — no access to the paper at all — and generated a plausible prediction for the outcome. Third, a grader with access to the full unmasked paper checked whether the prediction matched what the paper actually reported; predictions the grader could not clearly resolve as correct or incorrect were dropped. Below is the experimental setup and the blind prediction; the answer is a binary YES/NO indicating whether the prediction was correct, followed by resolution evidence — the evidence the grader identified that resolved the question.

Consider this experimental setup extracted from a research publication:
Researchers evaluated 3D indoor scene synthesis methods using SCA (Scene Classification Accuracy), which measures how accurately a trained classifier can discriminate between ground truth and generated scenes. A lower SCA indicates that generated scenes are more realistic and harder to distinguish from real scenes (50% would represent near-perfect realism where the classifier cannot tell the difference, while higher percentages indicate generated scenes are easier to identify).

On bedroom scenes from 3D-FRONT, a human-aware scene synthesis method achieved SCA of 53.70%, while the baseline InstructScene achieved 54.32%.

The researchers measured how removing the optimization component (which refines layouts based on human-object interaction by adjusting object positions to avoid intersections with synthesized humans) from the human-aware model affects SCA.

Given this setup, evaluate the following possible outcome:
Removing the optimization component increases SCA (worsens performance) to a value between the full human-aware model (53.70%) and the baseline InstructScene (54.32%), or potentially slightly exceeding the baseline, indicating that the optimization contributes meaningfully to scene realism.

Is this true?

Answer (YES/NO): NO